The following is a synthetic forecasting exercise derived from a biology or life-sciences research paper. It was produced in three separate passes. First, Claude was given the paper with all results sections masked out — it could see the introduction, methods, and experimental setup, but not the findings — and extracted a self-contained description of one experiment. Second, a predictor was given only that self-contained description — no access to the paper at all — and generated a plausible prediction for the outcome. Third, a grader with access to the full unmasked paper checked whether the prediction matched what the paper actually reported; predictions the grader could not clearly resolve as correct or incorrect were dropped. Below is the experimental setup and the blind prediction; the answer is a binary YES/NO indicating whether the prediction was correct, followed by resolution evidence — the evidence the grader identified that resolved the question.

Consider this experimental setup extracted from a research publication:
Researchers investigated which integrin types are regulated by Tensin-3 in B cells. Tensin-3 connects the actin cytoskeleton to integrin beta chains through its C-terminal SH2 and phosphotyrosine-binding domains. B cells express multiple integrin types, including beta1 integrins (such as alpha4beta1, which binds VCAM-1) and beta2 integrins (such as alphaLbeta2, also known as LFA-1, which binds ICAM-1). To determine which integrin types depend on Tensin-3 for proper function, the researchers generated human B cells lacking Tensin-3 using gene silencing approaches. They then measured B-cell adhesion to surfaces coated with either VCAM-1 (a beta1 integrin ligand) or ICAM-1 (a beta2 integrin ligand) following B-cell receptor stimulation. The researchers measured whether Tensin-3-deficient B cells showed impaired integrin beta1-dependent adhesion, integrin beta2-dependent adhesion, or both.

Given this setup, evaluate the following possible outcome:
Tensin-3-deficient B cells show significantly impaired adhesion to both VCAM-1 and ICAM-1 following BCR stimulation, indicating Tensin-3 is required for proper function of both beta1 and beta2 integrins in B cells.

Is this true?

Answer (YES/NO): YES